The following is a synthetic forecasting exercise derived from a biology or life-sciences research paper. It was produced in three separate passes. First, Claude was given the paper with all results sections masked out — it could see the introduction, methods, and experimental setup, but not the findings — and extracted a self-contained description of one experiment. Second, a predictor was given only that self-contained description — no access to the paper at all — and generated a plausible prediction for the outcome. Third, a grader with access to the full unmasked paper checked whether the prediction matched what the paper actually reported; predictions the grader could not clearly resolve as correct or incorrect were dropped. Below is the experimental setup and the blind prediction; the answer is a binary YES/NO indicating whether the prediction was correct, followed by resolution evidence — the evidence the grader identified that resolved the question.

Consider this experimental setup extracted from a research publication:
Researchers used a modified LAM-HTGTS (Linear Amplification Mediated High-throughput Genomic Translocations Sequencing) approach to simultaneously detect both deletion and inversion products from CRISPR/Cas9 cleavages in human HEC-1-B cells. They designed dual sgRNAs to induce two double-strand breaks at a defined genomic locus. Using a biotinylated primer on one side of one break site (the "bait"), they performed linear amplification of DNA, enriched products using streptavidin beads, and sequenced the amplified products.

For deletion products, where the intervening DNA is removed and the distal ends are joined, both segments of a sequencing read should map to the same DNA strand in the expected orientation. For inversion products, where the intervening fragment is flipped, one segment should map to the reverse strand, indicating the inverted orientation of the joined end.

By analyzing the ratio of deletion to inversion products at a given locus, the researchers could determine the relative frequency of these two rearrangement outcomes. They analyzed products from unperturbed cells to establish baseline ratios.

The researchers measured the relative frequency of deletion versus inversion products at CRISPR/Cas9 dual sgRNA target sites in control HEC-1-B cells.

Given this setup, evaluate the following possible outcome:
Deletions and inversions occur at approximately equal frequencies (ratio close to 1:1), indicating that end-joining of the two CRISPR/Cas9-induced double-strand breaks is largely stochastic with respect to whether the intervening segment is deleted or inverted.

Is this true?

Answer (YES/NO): NO